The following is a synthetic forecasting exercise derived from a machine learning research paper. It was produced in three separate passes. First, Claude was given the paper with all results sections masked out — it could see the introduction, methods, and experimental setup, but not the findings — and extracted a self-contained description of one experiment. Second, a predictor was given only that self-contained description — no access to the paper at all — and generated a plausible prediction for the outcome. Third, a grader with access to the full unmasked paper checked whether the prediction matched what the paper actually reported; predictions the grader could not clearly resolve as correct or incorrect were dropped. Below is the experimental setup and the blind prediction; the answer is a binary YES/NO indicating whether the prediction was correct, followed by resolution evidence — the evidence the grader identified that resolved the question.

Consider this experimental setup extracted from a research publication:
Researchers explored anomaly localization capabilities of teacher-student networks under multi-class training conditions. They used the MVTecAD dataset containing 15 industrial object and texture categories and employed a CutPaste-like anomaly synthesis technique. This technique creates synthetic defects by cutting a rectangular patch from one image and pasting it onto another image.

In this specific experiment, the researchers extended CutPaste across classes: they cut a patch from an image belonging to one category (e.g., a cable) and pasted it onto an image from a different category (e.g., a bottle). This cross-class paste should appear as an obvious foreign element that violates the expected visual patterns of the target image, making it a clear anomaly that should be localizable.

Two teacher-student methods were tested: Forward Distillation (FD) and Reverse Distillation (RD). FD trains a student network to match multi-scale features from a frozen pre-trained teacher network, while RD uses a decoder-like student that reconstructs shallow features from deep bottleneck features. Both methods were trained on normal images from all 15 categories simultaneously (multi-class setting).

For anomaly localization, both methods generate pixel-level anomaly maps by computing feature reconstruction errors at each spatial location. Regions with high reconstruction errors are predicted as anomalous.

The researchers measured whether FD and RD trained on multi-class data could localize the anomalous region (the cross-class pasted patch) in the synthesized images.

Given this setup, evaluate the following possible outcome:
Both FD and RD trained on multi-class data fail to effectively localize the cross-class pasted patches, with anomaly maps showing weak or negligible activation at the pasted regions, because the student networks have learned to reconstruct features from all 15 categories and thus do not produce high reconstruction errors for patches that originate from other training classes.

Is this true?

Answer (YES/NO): YES